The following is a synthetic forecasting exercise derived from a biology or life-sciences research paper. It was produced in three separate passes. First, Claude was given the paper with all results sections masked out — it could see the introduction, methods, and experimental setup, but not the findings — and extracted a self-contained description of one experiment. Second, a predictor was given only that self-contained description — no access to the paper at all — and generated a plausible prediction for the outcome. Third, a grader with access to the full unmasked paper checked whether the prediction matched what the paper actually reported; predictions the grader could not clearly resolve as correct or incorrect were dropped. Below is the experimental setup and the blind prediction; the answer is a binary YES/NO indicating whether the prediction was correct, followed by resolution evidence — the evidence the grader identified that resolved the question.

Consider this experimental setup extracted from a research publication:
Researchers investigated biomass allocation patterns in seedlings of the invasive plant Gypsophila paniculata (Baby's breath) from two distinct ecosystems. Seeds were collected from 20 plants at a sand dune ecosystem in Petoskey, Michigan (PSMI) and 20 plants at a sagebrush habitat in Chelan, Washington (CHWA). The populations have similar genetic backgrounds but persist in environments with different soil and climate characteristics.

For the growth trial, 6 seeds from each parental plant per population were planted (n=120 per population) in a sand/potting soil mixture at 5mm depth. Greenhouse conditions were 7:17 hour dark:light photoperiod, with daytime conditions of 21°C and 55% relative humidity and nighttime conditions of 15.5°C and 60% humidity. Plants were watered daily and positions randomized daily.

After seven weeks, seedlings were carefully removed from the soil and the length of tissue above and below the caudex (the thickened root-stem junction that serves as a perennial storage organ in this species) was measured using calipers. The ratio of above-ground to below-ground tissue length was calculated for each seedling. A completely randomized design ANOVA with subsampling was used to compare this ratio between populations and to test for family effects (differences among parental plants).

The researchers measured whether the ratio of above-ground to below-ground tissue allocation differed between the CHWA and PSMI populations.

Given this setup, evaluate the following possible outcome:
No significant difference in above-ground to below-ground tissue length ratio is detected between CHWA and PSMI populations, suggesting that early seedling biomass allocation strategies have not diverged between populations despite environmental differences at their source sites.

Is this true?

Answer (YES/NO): YES